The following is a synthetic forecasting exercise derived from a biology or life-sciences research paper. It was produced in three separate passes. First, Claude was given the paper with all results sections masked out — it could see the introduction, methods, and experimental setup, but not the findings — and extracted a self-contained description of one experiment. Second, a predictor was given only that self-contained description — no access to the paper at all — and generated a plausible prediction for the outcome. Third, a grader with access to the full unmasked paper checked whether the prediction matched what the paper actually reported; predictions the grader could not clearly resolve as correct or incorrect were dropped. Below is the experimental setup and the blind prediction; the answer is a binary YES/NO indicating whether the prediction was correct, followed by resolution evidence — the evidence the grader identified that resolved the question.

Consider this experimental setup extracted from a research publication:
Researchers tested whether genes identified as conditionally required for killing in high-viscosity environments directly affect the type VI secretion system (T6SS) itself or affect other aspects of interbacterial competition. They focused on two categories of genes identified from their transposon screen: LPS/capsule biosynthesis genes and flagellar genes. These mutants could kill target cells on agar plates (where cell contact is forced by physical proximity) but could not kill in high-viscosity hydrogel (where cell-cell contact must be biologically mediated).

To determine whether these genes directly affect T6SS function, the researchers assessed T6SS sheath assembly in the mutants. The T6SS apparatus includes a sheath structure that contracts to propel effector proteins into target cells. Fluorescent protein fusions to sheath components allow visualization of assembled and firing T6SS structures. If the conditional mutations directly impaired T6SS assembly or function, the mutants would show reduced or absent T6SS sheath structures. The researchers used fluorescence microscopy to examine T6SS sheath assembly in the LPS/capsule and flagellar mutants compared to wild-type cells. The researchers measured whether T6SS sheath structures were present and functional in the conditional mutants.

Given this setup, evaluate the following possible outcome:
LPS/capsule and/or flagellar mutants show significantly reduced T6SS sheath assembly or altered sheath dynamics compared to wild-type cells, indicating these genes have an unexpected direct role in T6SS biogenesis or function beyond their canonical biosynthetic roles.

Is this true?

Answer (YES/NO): NO